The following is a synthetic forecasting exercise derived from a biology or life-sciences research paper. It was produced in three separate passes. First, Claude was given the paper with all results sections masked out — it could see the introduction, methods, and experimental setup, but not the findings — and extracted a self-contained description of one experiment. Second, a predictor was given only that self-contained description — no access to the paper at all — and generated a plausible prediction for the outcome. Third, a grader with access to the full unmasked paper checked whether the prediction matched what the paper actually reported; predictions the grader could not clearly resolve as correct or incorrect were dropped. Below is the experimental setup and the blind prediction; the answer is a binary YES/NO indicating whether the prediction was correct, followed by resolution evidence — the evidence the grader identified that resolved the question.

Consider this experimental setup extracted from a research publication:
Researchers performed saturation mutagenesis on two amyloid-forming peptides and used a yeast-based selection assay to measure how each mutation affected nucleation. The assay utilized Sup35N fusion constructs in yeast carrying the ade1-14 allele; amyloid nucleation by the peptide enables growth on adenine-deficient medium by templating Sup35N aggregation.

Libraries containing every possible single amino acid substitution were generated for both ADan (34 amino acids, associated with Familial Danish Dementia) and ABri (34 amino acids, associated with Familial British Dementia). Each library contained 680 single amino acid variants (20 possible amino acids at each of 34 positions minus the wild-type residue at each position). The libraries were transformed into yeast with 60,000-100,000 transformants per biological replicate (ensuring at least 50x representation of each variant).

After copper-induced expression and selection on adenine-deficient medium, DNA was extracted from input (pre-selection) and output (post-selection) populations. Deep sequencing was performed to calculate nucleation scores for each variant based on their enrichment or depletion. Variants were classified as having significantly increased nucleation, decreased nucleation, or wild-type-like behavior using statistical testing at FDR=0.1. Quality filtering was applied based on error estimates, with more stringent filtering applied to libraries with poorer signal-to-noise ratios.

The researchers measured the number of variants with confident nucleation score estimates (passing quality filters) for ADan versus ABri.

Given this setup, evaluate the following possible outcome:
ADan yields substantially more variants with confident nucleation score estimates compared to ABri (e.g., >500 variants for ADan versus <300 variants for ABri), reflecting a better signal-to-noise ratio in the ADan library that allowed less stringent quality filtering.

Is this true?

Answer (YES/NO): YES